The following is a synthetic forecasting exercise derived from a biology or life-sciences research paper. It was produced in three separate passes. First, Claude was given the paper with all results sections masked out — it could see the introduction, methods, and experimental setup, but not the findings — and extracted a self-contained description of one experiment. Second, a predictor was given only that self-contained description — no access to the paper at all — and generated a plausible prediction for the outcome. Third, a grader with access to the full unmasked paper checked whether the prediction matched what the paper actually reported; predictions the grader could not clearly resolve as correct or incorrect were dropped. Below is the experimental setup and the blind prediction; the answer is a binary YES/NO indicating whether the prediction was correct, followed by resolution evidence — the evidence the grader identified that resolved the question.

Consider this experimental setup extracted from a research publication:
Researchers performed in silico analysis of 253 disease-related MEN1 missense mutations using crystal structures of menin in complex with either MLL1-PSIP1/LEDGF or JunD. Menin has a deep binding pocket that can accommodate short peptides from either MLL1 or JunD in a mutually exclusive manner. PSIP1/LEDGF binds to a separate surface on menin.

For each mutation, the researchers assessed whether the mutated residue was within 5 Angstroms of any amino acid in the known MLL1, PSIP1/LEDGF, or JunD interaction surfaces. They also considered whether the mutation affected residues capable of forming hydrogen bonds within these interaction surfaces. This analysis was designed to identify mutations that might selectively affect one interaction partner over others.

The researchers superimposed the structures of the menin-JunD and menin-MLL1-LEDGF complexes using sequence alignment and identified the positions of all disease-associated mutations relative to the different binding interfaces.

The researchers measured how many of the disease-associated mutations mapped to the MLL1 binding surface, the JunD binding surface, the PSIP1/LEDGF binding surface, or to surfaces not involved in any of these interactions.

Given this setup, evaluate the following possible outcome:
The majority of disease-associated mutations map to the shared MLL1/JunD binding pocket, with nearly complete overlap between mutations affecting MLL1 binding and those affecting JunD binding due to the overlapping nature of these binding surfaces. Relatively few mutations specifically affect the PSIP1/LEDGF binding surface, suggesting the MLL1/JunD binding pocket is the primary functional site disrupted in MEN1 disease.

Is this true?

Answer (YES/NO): NO